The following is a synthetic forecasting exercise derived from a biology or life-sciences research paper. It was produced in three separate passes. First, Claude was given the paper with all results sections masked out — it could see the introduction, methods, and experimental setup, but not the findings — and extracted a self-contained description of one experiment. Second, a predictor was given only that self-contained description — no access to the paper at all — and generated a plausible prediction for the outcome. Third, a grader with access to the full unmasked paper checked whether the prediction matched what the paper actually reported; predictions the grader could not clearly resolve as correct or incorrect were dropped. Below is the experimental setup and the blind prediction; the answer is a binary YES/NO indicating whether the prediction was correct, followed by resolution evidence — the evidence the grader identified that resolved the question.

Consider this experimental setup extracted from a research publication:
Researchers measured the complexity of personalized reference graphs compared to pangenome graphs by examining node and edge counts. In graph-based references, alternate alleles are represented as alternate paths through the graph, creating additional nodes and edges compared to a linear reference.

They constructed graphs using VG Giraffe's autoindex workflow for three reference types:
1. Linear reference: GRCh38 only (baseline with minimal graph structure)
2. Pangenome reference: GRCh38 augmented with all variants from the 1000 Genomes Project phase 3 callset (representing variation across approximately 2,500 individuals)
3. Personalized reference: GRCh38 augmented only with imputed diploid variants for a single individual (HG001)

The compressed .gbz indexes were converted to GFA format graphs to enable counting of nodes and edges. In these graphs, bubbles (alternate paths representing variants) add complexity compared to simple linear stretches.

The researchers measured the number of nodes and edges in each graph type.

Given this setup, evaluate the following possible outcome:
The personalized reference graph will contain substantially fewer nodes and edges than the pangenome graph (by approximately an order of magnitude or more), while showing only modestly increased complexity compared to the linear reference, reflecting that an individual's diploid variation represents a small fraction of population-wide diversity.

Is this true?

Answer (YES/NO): NO